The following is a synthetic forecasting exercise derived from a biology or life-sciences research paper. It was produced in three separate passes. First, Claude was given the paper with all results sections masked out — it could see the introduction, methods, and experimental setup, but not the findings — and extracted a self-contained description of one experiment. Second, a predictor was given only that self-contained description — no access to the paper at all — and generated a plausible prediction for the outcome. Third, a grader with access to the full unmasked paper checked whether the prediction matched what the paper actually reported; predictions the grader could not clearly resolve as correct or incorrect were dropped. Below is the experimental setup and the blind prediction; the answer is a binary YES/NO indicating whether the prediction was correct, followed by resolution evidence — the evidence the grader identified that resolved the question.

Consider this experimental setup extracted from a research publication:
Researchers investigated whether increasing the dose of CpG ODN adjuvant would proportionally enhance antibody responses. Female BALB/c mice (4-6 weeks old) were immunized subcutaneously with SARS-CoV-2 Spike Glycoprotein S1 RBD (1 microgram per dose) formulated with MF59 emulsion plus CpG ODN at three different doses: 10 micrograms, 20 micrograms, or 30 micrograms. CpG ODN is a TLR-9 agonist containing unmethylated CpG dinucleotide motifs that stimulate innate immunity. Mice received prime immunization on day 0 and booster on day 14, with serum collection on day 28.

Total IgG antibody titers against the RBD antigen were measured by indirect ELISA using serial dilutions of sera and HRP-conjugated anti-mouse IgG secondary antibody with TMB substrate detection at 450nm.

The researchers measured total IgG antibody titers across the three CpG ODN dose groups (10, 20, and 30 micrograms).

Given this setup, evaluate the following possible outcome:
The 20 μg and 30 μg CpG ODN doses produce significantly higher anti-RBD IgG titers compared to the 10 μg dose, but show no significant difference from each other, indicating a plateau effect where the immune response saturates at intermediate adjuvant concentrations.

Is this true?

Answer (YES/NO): NO